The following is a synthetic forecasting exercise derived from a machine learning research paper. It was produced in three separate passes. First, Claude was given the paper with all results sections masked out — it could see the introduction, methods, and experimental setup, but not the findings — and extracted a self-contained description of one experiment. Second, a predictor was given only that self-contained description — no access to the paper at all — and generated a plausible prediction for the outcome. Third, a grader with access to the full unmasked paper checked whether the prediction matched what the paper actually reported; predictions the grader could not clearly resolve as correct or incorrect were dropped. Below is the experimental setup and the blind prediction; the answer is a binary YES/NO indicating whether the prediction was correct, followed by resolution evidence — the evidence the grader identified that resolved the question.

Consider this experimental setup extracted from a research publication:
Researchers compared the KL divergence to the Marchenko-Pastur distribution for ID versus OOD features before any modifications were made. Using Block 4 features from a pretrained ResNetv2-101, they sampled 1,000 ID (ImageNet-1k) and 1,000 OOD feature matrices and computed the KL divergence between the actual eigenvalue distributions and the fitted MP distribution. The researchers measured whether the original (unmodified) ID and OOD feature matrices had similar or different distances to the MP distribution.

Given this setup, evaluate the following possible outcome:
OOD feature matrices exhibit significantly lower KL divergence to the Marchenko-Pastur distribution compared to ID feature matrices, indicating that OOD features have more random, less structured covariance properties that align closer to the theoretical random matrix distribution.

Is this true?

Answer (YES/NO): NO